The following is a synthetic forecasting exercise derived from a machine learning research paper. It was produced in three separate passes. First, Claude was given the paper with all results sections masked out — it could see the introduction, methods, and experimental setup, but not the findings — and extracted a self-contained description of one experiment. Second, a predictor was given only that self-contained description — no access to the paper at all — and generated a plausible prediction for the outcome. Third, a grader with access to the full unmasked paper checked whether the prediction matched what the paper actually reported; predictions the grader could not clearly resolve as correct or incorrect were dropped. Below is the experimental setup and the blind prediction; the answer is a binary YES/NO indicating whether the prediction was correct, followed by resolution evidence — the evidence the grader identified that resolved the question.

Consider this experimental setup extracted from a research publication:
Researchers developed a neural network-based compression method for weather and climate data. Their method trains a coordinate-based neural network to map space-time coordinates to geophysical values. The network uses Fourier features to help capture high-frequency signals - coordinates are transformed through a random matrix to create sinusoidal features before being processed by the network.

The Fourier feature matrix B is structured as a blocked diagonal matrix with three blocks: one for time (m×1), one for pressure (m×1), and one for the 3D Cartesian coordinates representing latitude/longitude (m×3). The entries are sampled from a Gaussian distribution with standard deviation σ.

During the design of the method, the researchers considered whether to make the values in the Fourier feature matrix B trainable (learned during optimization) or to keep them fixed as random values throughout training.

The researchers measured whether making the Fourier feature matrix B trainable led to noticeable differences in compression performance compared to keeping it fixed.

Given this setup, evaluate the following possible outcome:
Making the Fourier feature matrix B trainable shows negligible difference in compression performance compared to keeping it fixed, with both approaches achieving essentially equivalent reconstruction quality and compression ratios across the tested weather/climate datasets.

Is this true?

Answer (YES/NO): NO